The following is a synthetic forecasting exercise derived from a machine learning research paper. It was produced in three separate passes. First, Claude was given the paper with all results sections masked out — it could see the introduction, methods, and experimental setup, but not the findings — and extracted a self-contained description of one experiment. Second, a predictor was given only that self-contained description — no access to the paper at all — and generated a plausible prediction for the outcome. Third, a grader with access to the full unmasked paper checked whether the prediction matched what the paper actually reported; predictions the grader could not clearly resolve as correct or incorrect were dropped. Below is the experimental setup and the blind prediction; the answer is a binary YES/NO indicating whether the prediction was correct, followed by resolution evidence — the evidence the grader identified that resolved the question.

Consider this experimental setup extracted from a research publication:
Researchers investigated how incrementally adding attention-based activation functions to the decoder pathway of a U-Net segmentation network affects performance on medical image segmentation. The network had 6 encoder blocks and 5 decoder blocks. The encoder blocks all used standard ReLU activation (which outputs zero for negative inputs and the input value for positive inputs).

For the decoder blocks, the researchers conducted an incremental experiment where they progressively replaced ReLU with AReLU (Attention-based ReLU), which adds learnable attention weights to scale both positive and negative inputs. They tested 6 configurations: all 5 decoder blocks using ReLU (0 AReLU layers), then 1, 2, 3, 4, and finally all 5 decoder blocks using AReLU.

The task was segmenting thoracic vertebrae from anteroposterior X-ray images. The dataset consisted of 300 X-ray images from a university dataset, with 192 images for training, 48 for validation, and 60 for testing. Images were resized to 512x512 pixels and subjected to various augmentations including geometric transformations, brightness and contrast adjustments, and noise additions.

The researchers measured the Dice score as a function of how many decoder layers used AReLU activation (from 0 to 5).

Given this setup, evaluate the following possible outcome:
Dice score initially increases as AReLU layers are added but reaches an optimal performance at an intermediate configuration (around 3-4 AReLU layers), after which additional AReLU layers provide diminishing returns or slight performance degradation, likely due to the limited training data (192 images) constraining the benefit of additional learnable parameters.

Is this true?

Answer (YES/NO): NO